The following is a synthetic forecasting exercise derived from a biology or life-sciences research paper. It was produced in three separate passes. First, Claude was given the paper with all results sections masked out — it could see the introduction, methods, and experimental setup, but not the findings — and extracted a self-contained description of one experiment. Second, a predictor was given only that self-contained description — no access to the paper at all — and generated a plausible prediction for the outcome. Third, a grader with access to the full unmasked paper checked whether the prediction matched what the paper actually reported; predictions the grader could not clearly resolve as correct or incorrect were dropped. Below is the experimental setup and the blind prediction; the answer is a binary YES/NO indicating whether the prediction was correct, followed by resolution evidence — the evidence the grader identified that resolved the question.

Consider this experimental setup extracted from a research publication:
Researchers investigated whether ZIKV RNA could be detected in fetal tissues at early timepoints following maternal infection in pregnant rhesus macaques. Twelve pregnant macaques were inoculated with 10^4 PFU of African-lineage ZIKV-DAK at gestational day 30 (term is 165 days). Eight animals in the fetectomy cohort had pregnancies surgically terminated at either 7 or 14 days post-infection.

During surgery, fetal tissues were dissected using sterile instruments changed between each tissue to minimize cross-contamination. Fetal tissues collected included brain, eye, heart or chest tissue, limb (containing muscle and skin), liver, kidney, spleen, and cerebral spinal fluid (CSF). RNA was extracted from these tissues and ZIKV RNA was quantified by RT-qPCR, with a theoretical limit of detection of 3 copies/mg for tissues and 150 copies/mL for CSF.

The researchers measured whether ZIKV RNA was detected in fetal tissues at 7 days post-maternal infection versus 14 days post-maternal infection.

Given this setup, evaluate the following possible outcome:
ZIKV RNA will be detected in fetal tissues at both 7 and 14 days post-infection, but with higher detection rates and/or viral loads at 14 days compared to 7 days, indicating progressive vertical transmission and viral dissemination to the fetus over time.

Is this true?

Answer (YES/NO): NO